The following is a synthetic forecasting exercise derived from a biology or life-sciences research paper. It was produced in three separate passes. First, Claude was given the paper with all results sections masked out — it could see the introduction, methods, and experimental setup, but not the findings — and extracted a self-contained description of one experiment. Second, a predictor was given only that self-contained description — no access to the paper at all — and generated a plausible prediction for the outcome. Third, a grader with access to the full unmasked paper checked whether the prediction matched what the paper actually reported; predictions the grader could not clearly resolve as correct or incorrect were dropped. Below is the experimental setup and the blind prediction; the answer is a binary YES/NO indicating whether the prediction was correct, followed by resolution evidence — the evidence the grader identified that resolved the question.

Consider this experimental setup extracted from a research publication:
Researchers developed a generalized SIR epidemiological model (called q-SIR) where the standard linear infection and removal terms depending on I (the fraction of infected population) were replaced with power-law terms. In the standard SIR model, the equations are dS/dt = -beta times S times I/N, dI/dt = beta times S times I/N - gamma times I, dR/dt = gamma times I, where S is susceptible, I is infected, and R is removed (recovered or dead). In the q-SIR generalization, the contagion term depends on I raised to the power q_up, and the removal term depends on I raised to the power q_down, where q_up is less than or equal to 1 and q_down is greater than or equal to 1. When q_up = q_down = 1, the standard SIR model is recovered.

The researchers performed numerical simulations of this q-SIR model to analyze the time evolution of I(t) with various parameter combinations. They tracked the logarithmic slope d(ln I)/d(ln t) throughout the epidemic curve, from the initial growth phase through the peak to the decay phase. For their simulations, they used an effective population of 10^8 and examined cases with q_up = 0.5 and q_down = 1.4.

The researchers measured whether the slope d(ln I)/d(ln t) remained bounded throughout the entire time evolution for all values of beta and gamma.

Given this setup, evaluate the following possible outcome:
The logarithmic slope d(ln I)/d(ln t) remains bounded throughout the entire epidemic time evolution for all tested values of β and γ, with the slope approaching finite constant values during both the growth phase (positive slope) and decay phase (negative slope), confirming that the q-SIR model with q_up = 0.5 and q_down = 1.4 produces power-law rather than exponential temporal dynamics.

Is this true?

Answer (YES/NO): YES